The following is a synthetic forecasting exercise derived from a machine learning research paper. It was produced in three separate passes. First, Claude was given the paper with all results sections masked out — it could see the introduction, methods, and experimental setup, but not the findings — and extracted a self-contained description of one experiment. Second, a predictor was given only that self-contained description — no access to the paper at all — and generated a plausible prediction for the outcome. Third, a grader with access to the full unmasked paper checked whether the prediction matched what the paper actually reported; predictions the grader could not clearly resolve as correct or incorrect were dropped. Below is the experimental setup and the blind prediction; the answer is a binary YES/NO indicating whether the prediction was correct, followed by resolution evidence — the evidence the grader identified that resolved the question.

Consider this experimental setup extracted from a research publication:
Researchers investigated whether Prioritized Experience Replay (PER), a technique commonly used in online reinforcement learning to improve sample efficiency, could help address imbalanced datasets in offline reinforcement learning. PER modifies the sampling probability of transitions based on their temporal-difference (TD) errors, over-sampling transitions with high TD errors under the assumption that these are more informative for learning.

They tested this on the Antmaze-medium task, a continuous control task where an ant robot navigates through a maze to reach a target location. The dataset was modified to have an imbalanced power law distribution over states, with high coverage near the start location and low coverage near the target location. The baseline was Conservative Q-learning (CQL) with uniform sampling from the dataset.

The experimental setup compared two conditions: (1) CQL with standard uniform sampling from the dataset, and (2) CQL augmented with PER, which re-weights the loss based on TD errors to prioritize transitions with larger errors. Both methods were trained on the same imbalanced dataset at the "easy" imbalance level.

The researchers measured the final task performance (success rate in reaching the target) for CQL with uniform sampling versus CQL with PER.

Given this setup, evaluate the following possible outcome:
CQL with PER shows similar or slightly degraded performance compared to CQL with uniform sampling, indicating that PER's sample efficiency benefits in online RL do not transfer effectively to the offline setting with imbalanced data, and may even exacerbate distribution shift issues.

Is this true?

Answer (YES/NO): YES